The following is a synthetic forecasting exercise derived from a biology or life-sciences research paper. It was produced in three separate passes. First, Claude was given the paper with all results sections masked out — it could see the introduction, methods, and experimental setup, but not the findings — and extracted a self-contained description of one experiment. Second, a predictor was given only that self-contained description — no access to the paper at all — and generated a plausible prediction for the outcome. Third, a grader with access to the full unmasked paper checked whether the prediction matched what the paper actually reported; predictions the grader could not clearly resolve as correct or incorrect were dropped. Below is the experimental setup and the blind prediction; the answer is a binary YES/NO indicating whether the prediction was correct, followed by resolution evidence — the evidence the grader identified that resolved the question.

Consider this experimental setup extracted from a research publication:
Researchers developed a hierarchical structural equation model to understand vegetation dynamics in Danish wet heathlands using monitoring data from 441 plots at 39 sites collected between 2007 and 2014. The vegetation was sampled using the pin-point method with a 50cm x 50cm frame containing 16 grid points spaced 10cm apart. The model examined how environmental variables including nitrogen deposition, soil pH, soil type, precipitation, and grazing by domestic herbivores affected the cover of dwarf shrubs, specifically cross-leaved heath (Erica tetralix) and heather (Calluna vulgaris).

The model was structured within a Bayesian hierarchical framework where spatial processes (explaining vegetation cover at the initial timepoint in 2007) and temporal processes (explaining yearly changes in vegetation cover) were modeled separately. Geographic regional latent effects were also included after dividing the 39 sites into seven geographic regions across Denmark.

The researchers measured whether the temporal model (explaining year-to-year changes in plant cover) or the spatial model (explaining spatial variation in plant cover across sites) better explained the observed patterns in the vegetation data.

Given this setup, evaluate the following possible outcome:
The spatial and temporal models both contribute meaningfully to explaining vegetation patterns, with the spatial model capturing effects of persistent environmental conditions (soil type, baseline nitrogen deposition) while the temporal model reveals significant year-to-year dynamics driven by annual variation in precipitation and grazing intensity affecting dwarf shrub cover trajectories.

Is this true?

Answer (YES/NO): NO